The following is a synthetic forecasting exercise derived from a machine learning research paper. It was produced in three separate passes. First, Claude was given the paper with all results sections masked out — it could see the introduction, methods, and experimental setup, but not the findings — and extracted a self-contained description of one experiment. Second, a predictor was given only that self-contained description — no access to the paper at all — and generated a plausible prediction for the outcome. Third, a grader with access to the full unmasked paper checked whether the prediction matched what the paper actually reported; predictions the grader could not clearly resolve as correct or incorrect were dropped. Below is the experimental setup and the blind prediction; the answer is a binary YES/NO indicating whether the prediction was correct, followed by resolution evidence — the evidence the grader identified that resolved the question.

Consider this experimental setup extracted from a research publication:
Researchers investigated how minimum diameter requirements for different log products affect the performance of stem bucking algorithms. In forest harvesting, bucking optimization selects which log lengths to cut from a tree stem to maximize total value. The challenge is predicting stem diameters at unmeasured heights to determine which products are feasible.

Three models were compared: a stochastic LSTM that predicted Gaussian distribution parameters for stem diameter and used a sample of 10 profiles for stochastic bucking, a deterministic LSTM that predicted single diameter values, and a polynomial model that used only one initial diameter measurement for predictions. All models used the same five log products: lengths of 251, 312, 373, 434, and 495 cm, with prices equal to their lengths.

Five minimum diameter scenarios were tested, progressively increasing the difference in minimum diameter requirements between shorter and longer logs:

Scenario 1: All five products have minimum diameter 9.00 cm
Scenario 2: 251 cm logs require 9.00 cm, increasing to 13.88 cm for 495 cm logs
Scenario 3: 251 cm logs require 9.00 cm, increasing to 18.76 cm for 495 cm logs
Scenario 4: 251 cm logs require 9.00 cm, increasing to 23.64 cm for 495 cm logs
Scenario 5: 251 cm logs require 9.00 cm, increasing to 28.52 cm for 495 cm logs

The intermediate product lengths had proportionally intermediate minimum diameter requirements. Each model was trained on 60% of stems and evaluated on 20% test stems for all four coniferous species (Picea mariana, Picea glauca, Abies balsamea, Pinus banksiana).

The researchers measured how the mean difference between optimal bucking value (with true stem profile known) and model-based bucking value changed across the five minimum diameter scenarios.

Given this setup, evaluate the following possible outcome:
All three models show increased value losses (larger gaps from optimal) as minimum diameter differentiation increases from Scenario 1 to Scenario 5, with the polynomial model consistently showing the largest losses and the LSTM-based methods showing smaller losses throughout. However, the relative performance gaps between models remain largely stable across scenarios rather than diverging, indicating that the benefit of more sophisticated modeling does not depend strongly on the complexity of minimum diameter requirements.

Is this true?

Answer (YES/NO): NO